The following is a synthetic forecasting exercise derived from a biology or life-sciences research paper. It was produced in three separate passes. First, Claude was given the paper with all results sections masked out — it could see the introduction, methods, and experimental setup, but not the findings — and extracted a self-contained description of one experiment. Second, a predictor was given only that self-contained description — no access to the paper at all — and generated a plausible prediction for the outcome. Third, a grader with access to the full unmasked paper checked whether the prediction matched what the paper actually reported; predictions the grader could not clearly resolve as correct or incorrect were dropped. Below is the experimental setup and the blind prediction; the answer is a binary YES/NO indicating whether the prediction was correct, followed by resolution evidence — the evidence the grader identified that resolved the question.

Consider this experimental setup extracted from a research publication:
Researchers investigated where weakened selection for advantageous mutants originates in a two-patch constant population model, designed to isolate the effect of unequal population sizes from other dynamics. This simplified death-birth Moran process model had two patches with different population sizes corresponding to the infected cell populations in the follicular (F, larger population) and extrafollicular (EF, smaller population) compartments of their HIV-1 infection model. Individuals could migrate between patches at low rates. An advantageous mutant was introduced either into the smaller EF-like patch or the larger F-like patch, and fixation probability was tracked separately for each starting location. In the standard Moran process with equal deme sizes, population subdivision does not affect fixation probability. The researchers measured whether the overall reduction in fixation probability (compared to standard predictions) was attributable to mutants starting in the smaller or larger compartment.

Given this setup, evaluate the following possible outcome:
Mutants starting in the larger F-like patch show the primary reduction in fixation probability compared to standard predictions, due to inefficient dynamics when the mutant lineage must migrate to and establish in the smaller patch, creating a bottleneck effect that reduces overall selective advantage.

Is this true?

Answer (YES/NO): NO